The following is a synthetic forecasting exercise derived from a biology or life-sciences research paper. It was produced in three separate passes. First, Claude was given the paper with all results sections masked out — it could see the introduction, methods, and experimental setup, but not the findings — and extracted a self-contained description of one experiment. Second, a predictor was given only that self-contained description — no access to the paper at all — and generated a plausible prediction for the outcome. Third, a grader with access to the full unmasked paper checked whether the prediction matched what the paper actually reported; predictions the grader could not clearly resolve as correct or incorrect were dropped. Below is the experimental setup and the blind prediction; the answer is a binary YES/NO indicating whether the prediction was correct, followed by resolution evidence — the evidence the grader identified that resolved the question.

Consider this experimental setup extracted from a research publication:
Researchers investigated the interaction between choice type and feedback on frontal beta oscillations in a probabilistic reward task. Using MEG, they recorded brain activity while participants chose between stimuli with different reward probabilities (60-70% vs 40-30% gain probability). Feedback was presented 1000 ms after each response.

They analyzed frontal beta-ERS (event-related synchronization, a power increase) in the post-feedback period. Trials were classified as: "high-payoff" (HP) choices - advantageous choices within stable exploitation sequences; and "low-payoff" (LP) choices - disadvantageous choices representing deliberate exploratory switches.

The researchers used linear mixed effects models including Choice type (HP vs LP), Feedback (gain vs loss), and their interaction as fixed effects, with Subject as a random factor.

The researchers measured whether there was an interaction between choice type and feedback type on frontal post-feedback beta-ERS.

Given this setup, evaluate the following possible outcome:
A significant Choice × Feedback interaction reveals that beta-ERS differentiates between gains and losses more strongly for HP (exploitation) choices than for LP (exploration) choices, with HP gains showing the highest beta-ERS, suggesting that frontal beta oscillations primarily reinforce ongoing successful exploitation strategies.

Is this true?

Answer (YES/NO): NO